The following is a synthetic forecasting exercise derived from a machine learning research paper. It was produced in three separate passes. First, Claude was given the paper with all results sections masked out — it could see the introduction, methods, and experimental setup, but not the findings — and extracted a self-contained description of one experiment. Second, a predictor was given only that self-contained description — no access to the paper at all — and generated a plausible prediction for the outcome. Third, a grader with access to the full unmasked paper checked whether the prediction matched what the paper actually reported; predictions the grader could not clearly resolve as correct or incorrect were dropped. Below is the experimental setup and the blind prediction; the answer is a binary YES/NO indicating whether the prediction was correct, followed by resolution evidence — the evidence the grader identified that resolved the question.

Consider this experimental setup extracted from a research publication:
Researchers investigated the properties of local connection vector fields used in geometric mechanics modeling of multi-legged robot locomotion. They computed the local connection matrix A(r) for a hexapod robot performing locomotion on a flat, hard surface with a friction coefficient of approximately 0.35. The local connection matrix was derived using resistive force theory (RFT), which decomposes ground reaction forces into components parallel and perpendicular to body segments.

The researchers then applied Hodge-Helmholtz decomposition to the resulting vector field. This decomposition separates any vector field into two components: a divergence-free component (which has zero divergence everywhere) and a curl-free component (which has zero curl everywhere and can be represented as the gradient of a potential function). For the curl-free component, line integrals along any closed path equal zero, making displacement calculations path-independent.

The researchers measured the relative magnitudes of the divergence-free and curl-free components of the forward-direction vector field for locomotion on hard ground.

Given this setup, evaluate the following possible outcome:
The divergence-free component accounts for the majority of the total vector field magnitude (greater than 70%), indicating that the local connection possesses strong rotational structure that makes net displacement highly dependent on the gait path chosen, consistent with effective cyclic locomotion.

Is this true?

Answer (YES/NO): NO